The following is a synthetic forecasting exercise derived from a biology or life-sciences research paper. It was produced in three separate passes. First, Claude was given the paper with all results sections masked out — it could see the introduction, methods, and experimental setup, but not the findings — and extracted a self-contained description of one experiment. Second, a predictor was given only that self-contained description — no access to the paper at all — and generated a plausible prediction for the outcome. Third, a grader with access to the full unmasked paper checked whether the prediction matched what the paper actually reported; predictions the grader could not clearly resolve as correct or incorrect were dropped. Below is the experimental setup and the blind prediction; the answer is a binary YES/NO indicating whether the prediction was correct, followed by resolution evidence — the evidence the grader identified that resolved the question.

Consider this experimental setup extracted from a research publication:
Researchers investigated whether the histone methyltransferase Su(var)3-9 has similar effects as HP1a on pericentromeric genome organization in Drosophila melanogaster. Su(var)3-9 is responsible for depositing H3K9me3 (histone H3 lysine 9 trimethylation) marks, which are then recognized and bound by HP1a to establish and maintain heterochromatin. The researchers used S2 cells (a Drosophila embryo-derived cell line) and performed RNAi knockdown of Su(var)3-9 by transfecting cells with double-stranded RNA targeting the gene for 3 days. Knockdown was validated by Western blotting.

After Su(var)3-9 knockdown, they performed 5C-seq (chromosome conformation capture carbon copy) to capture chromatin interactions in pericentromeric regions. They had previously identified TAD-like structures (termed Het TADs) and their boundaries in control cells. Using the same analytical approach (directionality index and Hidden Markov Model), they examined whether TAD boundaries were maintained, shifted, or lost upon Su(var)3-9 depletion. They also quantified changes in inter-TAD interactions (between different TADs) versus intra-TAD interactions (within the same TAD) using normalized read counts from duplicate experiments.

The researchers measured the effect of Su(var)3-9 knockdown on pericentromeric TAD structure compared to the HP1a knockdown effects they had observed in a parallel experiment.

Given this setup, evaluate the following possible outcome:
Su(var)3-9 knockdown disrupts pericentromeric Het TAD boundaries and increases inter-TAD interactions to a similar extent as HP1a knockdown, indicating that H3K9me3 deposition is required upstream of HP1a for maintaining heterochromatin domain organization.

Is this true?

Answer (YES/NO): NO